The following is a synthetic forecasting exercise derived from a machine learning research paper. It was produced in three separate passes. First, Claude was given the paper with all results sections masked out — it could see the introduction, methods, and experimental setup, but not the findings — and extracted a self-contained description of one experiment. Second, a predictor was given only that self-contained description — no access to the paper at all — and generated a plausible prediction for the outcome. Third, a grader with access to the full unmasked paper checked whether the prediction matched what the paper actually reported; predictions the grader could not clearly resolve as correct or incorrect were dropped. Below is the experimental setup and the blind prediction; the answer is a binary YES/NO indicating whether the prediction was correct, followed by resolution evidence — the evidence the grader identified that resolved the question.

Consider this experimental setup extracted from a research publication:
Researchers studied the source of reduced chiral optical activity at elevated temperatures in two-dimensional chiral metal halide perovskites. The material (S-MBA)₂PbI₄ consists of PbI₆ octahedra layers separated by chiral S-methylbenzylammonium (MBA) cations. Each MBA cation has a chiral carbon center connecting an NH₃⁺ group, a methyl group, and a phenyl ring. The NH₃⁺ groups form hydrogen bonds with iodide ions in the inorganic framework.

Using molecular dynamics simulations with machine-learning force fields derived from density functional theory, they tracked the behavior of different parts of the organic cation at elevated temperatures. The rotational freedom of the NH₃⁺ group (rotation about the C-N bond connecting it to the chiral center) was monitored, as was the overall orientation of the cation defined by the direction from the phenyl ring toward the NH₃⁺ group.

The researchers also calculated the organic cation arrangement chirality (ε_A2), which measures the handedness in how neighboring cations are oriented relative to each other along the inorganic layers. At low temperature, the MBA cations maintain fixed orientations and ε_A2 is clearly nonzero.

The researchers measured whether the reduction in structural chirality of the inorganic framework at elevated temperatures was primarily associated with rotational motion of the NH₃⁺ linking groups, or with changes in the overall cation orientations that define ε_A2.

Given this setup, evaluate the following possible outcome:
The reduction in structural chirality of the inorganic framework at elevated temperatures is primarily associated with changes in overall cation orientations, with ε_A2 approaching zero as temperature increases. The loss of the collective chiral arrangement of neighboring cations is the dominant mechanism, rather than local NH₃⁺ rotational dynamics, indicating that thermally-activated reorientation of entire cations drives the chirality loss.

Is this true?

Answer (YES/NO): NO